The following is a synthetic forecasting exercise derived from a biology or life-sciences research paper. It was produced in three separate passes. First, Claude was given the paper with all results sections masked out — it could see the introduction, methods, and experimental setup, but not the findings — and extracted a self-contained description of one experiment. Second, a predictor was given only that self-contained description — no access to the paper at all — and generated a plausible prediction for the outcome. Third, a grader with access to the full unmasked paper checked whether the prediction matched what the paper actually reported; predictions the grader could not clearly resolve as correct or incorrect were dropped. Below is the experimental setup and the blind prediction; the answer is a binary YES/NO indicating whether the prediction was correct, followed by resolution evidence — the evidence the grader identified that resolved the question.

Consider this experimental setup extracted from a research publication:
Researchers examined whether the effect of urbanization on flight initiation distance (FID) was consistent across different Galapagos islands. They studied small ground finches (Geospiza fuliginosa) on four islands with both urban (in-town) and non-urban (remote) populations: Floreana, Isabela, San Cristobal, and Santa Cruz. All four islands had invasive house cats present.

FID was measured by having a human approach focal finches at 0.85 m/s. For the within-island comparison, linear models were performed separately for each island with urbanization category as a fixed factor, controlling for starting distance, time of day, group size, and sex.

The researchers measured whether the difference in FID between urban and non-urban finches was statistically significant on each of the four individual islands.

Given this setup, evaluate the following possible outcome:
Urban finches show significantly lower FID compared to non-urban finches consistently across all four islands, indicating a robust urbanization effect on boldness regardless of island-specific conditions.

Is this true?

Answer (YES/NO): NO